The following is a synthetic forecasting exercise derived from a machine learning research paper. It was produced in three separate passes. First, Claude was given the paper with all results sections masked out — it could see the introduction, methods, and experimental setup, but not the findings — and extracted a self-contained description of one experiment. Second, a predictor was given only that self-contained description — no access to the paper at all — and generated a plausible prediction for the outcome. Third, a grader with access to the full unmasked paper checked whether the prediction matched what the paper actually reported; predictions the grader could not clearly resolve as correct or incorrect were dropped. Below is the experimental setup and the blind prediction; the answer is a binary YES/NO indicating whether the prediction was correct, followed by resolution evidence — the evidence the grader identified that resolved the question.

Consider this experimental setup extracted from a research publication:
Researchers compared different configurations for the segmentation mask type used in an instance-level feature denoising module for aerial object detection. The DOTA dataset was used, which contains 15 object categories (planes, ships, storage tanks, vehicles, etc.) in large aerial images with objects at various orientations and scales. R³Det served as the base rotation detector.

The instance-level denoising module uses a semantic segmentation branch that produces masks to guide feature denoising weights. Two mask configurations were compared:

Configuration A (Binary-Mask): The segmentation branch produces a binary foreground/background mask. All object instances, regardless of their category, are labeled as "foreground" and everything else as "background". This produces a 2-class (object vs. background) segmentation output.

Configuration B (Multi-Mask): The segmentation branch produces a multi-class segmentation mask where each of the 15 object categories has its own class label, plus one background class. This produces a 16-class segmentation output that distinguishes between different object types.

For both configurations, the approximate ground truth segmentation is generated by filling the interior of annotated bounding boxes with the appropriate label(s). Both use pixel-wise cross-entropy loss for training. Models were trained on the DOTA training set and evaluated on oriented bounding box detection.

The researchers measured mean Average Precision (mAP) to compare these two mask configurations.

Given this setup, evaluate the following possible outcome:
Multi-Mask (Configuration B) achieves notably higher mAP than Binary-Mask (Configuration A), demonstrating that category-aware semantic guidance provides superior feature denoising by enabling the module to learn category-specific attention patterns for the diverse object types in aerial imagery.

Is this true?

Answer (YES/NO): YES